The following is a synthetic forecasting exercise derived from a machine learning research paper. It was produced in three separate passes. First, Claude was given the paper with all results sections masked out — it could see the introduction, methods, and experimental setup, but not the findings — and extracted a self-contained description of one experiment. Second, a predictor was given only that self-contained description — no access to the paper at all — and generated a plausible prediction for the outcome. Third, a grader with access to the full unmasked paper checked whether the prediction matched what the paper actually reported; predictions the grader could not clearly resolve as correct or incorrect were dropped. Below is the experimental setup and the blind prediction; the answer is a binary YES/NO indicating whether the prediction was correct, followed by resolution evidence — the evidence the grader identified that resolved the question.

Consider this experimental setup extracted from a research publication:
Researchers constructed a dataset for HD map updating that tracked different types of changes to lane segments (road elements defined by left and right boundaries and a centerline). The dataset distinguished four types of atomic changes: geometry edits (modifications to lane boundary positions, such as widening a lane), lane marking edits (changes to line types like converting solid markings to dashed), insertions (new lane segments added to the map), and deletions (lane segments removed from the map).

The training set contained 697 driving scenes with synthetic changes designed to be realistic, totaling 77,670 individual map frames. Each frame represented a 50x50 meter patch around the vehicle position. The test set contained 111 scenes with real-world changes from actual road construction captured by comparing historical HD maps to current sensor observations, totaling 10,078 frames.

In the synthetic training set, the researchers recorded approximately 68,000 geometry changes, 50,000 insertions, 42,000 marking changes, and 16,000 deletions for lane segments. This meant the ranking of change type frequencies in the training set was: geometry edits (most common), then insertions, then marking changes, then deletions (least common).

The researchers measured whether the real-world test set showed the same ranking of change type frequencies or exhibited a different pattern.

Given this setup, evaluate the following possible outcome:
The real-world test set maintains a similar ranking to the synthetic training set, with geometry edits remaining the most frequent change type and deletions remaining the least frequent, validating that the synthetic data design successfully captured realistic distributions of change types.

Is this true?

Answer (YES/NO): NO